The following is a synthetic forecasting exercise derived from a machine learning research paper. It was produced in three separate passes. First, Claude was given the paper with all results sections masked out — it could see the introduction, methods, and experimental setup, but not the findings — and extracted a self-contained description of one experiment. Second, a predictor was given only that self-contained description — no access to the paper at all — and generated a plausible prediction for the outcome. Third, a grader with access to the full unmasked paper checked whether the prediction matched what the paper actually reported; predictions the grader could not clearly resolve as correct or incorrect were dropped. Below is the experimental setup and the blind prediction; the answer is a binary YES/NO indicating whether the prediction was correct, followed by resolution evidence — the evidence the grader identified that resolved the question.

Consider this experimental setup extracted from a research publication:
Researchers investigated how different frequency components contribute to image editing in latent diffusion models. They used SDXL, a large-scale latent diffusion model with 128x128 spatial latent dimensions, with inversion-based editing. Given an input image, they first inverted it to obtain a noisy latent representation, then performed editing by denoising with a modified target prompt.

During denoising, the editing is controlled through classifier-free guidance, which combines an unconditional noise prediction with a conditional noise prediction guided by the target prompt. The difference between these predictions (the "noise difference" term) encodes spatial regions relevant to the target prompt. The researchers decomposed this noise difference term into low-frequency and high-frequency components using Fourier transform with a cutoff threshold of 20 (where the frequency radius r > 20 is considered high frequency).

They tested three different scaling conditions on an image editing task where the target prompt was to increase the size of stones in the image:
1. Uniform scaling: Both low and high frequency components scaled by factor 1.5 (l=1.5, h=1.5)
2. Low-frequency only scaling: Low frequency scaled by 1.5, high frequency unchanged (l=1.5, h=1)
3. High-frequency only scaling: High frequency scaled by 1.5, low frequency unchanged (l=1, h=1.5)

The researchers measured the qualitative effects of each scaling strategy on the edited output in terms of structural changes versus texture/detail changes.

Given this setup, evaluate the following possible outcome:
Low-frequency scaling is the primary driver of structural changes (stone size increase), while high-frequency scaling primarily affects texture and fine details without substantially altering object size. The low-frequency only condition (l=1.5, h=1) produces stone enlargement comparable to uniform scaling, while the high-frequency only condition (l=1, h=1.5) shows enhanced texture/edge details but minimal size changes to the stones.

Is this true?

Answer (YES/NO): NO